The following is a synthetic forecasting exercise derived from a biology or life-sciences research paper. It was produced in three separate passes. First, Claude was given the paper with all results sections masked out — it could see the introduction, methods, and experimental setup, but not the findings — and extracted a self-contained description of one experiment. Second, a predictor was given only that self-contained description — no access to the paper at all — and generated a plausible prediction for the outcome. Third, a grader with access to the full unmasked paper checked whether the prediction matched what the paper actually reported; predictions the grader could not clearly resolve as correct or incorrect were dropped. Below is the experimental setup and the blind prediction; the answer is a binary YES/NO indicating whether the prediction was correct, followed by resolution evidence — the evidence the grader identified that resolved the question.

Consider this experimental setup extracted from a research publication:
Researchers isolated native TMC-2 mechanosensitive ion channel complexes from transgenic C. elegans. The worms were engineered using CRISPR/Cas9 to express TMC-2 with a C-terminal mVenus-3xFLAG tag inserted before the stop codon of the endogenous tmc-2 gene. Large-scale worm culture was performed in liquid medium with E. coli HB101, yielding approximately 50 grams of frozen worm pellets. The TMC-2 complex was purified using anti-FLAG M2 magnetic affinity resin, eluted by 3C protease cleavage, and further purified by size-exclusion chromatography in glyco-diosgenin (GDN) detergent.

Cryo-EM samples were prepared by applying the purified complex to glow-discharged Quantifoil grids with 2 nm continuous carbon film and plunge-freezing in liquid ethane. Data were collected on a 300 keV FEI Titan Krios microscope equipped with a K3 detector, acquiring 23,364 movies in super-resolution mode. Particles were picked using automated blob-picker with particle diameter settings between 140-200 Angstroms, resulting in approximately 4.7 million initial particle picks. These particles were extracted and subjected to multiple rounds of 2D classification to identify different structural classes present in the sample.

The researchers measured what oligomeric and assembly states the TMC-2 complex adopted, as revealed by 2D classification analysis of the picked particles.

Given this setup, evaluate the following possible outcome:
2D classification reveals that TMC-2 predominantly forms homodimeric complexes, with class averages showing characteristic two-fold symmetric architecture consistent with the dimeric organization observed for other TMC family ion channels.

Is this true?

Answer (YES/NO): NO